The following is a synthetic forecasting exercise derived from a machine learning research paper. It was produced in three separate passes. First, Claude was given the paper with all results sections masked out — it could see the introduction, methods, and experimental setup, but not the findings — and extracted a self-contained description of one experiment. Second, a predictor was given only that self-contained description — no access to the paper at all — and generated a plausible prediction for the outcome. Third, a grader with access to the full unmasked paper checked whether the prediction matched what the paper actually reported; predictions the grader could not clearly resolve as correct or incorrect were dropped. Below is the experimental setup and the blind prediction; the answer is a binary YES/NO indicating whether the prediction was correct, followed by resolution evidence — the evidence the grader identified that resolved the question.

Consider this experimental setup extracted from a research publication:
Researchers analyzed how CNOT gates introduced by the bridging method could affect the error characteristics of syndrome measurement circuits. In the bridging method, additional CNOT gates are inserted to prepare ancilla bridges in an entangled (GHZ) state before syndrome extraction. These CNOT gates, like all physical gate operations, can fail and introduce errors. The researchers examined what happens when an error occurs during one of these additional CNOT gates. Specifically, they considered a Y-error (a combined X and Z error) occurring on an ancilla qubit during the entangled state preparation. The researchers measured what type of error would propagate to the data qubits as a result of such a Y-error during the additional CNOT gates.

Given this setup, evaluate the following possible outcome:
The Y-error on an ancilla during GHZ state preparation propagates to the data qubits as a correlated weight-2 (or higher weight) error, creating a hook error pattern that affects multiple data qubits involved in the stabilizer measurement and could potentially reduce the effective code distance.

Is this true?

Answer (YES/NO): YES